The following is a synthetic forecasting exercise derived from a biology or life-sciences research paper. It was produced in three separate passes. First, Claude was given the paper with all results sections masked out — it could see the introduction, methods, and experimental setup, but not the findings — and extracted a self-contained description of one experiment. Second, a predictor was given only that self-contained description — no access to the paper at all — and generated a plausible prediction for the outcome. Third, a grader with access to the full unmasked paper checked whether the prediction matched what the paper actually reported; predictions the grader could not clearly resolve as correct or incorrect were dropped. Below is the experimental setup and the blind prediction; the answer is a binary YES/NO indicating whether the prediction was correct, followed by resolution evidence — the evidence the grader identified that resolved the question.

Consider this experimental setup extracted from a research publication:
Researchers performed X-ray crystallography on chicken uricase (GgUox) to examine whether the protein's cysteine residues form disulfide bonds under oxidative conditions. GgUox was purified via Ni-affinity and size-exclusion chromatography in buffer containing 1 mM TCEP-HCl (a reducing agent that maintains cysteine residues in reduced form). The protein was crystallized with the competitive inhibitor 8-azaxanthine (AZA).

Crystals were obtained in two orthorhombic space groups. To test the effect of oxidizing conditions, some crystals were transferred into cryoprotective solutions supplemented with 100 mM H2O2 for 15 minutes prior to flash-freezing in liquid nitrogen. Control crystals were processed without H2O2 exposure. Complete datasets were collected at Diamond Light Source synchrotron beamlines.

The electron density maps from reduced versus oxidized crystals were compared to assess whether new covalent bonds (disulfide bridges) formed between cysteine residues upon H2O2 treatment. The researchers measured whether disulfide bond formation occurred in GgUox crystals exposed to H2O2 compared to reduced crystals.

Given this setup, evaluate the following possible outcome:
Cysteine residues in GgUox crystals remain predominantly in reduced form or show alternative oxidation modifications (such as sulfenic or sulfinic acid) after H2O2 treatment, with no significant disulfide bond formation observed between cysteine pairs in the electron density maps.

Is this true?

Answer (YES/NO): NO